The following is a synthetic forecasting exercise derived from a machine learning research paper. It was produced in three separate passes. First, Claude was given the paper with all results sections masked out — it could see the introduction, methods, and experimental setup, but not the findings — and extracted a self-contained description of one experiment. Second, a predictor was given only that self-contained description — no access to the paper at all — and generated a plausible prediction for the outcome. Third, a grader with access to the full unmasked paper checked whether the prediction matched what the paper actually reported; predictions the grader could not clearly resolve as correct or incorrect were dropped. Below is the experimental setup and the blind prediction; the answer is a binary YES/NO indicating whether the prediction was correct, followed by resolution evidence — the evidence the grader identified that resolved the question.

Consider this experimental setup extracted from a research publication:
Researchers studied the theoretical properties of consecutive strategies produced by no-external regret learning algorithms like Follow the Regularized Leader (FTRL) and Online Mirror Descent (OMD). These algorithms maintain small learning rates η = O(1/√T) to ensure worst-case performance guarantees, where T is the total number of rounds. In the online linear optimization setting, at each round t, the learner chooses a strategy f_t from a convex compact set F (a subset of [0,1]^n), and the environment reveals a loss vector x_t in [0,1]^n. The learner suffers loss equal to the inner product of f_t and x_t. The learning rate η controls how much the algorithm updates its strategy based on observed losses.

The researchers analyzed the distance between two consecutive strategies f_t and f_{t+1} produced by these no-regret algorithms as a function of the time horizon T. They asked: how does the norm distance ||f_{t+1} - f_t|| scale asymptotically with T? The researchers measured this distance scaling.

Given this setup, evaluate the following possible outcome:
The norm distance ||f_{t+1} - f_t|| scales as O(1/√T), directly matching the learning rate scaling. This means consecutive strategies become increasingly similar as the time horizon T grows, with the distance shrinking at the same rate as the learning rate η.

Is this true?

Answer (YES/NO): YES